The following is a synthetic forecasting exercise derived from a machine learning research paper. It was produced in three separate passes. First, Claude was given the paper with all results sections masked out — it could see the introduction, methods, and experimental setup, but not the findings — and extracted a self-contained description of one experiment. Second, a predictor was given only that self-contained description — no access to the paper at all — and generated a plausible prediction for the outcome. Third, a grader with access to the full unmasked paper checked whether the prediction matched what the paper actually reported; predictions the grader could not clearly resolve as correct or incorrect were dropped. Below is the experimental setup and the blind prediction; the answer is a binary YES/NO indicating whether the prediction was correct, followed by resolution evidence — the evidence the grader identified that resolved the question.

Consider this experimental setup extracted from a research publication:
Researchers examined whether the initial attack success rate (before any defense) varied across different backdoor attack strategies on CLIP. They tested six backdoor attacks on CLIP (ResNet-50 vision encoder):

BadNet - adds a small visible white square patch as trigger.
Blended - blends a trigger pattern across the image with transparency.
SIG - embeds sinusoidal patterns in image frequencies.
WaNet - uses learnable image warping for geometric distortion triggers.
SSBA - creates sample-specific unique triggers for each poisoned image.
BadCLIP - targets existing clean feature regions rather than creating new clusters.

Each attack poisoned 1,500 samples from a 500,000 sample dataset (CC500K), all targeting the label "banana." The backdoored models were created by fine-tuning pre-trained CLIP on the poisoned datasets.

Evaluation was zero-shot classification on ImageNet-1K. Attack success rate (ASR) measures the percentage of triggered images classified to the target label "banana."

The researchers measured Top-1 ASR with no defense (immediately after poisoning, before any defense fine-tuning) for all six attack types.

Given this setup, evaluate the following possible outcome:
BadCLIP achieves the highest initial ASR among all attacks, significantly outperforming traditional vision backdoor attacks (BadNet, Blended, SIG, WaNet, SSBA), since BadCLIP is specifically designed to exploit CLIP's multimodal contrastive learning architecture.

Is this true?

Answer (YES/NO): NO